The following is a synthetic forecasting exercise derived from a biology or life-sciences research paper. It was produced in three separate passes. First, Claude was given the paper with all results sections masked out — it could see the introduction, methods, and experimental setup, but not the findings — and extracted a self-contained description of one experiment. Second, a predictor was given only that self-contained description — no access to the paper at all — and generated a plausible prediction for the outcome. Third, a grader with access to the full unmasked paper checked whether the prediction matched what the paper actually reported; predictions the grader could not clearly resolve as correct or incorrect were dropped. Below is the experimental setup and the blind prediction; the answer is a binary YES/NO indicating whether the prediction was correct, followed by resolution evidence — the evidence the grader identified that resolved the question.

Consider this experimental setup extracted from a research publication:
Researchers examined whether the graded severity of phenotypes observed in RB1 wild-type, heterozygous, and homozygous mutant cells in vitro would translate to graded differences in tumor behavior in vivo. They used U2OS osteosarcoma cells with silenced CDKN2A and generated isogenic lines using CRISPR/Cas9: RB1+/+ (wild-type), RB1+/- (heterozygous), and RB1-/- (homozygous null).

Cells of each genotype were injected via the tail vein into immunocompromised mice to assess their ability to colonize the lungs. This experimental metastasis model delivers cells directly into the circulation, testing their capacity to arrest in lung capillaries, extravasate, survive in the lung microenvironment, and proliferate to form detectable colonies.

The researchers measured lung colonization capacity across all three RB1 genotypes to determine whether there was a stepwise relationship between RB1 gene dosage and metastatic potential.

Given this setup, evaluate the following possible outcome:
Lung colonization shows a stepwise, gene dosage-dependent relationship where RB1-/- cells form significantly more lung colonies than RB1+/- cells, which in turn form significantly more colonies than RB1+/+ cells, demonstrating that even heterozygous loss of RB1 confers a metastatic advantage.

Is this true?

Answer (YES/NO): NO